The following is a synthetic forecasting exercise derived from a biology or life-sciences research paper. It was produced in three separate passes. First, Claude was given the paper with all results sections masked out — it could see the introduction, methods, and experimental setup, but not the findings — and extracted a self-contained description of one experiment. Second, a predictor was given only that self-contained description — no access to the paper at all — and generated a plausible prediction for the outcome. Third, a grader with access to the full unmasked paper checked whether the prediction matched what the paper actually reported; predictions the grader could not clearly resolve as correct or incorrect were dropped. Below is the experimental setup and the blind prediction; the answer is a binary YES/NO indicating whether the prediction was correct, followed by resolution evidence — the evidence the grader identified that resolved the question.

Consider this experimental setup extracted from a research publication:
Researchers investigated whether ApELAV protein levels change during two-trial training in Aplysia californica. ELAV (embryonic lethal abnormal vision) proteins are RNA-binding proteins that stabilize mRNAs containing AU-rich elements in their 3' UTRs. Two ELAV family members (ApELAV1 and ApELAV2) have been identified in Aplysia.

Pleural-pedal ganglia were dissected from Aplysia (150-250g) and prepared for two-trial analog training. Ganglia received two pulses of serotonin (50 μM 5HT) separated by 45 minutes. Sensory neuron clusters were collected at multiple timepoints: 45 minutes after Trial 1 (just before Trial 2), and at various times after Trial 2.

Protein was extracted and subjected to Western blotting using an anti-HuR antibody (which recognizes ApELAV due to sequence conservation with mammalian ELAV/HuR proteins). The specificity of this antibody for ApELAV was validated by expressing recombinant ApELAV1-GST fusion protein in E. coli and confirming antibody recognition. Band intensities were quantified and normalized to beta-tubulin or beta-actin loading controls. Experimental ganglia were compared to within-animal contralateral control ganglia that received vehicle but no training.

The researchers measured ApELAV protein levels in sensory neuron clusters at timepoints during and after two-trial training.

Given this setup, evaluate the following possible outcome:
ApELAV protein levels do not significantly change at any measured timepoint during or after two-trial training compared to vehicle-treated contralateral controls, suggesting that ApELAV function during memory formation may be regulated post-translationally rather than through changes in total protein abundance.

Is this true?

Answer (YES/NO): YES